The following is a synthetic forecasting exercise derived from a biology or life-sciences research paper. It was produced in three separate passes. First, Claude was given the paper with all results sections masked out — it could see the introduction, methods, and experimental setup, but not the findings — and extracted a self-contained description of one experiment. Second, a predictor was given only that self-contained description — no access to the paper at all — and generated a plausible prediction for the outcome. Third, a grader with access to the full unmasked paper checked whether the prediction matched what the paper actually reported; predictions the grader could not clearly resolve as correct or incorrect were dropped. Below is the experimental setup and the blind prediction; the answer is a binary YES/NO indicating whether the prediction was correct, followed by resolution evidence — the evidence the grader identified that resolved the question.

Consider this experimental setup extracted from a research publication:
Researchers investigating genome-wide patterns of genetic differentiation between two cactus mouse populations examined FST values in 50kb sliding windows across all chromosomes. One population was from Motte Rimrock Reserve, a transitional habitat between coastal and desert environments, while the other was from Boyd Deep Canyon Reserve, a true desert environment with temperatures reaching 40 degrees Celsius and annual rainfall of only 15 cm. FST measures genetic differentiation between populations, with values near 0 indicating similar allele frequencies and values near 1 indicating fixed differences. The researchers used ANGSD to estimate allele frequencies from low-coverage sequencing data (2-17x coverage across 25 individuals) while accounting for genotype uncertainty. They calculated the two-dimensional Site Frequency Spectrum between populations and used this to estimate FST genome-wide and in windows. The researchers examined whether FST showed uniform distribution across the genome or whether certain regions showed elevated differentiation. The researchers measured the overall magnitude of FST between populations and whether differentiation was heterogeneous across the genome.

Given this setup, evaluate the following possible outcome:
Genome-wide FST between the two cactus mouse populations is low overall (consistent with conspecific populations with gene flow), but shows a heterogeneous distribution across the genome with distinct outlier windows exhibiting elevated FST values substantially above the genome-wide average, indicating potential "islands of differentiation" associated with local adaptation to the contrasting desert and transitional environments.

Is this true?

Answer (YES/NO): NO